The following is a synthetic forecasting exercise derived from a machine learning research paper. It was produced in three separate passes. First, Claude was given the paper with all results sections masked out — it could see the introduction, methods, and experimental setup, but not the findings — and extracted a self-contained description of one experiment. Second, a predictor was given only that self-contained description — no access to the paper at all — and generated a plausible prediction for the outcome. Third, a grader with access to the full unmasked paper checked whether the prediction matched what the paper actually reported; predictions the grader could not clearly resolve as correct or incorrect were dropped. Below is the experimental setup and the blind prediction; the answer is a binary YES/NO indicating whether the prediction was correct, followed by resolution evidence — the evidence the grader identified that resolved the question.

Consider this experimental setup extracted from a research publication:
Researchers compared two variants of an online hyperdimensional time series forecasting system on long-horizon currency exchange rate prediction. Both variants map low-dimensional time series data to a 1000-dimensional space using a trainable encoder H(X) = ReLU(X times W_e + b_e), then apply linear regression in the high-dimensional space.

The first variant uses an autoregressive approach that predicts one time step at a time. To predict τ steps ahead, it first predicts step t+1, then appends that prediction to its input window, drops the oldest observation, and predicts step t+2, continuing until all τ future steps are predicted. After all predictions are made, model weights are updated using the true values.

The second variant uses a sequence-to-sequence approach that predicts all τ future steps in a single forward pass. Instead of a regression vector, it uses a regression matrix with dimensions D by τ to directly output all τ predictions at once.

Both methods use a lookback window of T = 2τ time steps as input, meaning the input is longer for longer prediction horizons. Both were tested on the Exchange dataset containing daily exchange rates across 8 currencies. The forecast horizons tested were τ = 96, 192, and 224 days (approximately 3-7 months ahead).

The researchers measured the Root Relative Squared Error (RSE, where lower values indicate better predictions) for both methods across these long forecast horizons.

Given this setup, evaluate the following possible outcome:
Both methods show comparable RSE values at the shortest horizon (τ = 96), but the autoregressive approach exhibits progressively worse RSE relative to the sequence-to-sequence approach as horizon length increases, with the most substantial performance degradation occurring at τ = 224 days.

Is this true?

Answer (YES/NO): NO